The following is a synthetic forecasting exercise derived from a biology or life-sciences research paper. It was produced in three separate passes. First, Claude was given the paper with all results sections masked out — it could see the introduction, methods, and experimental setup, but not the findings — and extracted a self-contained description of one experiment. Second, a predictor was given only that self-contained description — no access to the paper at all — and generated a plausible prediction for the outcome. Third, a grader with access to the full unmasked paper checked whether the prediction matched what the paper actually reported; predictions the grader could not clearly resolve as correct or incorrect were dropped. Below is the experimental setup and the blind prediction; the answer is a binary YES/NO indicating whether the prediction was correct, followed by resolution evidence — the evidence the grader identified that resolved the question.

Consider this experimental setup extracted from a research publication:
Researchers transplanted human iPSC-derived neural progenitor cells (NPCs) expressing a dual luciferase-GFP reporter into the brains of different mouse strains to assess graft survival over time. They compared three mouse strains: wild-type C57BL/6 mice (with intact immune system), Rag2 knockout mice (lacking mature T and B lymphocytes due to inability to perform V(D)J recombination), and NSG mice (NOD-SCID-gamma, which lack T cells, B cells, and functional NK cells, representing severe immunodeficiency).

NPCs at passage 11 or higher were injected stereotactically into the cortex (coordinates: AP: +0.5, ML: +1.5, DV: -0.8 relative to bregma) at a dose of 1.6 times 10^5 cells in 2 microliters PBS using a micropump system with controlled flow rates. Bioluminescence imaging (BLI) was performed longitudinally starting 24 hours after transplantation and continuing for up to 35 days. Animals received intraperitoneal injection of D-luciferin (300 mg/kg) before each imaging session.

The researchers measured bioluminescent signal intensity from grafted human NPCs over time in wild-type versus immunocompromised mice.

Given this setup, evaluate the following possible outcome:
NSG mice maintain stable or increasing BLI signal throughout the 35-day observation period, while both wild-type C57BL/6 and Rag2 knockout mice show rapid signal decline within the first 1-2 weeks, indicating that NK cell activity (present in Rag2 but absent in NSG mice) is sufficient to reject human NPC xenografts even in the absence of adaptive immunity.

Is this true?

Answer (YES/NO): NO